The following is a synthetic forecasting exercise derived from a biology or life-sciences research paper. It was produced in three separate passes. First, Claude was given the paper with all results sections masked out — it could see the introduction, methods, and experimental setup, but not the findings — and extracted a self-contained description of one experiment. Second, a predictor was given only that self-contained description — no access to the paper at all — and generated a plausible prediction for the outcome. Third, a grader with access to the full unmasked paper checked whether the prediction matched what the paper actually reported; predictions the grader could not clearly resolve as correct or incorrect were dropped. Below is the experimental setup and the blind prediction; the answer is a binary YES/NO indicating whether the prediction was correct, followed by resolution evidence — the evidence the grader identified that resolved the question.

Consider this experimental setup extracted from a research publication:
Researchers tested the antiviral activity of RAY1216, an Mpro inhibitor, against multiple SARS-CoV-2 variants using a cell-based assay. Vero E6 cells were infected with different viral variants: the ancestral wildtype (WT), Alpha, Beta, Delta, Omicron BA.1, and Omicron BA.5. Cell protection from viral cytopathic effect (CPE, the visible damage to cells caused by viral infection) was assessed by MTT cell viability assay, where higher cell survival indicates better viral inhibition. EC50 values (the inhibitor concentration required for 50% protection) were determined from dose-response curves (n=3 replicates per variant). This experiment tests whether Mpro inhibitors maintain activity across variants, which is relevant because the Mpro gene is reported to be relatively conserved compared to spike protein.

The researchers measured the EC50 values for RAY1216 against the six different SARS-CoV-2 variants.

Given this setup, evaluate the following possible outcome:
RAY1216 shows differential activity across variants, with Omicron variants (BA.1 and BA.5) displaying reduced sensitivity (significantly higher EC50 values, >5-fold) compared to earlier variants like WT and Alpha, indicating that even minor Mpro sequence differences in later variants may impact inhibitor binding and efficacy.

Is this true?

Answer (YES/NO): NO